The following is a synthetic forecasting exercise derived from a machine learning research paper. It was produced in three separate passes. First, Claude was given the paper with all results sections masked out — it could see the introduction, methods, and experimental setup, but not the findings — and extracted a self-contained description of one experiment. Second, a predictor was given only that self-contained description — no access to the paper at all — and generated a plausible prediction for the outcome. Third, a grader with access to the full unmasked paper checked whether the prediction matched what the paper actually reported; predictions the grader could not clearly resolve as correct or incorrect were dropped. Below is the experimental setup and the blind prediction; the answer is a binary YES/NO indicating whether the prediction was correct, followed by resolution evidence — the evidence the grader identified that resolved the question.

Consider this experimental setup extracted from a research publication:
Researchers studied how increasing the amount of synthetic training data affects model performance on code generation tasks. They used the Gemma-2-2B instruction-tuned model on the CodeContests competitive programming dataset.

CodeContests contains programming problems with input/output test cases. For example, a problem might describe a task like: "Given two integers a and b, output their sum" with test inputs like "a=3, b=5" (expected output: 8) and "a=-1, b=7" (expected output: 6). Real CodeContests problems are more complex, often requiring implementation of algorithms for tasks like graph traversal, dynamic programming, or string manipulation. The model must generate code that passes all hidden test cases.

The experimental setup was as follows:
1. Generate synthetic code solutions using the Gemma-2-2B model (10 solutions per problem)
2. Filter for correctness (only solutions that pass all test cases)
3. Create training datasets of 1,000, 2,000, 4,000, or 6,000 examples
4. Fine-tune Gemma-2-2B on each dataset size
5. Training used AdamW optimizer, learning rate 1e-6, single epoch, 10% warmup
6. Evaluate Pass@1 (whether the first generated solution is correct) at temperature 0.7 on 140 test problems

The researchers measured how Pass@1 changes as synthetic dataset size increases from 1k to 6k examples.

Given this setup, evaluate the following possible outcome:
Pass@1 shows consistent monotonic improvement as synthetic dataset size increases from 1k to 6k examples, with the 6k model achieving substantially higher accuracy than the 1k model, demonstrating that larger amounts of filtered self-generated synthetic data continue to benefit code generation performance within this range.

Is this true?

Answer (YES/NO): NO